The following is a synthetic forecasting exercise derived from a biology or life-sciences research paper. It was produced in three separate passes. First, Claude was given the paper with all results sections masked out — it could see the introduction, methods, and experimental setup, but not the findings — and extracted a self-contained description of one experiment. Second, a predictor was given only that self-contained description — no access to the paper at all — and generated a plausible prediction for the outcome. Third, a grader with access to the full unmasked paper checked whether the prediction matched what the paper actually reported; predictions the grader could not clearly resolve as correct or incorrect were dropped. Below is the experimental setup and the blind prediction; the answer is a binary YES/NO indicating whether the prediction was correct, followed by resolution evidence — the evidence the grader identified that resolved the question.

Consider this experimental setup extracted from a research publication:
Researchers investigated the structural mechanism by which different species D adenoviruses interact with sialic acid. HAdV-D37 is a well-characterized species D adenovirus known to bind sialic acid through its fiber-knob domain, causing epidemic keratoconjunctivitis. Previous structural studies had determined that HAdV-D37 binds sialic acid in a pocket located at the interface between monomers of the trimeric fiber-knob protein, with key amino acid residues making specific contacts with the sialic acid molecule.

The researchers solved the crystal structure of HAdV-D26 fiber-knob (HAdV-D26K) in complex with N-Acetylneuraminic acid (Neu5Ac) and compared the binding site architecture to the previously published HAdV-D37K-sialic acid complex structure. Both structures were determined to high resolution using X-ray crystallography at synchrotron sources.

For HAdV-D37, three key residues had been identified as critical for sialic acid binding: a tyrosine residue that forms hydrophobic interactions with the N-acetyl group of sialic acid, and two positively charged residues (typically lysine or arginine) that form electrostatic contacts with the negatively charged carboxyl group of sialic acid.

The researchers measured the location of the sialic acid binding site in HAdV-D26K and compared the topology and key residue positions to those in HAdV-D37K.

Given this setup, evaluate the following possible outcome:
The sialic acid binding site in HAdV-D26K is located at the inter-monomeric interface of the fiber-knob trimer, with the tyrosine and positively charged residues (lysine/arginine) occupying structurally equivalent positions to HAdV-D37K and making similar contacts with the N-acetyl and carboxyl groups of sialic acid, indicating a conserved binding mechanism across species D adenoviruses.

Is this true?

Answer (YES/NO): YES